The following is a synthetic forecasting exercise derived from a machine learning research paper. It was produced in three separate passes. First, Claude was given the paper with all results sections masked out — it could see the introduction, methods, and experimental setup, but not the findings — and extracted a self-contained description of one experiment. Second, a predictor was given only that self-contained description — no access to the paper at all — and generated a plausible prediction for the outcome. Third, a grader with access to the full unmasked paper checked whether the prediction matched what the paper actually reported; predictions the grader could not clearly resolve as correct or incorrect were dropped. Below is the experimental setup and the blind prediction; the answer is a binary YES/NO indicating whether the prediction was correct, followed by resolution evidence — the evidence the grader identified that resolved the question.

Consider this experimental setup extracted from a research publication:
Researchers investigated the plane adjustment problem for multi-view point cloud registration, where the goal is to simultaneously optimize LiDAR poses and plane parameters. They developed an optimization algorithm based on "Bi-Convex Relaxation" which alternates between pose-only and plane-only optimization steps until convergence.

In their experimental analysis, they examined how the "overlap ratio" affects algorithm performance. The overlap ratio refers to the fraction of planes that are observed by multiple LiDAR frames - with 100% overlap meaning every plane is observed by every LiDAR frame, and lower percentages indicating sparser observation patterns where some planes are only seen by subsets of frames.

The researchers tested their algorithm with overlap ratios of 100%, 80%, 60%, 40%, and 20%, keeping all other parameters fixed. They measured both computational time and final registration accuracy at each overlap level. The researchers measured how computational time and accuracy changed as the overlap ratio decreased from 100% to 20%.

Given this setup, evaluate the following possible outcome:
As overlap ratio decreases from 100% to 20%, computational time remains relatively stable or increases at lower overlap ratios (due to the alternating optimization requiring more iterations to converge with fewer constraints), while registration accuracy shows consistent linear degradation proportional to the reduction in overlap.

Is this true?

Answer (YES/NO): NO